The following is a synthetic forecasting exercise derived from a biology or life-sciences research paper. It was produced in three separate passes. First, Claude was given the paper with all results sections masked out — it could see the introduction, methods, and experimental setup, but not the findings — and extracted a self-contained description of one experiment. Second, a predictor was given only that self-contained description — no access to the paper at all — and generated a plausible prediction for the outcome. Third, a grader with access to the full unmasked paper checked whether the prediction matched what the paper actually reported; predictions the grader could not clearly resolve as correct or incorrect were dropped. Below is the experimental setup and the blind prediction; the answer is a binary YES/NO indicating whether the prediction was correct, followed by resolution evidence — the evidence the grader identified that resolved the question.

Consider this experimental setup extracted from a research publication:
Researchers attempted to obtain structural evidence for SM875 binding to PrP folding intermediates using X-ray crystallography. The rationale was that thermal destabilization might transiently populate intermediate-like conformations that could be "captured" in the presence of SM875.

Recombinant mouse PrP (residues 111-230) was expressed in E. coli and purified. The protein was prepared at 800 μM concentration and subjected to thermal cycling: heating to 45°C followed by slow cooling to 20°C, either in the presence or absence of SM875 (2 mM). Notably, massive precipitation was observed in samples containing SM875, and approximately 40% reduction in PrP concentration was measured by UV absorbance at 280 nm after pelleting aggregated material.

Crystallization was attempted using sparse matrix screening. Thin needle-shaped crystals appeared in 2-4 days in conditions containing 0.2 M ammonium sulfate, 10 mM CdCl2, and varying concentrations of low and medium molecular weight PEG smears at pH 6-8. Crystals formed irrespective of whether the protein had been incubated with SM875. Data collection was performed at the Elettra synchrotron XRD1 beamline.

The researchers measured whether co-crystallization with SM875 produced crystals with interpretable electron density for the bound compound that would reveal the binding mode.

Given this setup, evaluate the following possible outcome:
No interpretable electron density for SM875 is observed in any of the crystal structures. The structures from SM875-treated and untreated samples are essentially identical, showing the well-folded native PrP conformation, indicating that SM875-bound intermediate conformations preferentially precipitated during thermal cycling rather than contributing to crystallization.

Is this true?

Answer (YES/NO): YES